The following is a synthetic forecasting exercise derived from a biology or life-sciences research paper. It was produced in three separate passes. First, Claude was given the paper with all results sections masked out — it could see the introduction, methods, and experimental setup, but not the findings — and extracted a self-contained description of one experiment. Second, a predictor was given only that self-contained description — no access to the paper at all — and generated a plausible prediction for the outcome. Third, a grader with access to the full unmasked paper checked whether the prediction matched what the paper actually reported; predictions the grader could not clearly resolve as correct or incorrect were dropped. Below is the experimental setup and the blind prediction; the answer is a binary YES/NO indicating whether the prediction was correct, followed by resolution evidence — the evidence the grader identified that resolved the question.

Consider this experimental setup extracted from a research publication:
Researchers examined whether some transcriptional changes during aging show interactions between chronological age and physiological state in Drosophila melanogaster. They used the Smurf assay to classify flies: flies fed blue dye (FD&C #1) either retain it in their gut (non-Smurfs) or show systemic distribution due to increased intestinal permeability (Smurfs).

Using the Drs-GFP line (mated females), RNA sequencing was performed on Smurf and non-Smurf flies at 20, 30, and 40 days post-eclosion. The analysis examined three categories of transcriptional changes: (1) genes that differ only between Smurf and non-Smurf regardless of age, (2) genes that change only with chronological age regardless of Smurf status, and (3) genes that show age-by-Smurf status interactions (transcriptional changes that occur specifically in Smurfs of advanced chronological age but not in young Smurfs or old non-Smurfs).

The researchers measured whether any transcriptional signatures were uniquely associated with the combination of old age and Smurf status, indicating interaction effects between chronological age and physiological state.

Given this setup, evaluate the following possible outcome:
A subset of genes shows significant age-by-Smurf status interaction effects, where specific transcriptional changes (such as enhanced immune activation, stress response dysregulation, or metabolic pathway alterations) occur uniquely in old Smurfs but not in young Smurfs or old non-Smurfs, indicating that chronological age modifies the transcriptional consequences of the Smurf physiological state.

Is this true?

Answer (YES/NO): NO